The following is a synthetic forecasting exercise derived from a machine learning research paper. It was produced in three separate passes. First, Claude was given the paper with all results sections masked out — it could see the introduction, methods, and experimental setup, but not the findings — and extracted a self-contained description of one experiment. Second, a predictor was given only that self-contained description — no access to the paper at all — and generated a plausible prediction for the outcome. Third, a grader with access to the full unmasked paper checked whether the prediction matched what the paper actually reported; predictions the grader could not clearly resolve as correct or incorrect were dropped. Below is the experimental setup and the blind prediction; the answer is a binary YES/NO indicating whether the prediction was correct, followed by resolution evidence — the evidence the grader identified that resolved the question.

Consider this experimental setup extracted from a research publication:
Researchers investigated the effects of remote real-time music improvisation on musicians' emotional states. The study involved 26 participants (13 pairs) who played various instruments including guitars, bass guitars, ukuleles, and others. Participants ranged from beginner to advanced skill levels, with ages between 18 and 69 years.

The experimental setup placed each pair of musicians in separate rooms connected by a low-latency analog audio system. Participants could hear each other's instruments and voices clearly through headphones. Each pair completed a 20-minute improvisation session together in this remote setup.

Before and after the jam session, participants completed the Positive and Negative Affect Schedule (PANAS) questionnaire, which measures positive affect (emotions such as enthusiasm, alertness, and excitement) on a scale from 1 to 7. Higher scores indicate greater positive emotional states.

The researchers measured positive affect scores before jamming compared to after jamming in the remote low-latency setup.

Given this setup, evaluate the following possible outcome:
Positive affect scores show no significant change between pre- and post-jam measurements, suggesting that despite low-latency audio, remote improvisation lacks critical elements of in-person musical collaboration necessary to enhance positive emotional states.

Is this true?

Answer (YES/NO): NO